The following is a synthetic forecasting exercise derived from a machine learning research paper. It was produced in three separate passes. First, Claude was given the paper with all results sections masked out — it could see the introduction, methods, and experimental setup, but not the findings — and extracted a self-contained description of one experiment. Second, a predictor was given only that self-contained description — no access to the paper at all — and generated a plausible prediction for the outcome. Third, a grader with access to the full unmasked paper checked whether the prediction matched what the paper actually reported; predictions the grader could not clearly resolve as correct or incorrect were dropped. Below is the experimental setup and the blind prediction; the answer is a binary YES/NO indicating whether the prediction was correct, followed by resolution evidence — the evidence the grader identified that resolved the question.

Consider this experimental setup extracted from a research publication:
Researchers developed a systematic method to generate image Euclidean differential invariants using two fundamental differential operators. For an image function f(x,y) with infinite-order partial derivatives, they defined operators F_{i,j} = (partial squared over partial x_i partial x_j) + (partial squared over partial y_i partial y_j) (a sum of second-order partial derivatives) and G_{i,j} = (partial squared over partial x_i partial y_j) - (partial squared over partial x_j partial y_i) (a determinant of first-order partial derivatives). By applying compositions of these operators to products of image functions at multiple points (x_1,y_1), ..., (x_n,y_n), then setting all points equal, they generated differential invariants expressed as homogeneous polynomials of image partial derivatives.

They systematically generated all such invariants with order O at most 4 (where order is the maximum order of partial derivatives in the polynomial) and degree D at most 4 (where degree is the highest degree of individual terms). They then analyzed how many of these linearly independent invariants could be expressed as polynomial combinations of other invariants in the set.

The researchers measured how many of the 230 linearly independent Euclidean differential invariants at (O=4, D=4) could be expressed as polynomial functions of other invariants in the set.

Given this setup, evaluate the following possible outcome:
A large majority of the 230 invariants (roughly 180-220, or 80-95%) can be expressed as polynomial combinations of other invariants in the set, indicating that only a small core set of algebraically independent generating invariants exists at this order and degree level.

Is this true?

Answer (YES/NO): NO